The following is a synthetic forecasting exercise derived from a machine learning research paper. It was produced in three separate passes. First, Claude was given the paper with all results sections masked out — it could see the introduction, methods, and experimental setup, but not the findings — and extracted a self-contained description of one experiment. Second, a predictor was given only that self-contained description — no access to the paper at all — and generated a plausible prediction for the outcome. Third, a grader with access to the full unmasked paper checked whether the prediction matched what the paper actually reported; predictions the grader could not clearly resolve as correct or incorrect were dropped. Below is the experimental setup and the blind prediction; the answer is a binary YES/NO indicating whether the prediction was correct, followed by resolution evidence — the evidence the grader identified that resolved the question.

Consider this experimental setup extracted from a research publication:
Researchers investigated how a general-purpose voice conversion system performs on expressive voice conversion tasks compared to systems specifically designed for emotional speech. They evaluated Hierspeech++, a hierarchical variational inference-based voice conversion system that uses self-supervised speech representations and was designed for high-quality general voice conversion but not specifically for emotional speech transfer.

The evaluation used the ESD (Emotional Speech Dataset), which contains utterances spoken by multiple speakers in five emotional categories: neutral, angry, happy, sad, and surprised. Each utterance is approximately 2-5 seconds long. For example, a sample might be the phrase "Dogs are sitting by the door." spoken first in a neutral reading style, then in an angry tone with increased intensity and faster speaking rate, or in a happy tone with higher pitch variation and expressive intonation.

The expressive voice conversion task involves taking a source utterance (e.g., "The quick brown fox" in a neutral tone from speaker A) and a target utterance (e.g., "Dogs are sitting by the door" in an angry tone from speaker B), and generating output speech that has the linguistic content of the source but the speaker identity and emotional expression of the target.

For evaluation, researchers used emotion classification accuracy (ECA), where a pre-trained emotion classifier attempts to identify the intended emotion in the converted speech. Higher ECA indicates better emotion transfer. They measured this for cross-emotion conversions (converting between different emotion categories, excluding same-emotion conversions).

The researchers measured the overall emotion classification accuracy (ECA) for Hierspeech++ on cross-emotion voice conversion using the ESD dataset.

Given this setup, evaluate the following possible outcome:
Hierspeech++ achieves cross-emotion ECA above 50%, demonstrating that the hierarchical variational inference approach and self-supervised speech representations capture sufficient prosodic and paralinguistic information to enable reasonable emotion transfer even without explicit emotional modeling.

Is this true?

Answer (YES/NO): NO